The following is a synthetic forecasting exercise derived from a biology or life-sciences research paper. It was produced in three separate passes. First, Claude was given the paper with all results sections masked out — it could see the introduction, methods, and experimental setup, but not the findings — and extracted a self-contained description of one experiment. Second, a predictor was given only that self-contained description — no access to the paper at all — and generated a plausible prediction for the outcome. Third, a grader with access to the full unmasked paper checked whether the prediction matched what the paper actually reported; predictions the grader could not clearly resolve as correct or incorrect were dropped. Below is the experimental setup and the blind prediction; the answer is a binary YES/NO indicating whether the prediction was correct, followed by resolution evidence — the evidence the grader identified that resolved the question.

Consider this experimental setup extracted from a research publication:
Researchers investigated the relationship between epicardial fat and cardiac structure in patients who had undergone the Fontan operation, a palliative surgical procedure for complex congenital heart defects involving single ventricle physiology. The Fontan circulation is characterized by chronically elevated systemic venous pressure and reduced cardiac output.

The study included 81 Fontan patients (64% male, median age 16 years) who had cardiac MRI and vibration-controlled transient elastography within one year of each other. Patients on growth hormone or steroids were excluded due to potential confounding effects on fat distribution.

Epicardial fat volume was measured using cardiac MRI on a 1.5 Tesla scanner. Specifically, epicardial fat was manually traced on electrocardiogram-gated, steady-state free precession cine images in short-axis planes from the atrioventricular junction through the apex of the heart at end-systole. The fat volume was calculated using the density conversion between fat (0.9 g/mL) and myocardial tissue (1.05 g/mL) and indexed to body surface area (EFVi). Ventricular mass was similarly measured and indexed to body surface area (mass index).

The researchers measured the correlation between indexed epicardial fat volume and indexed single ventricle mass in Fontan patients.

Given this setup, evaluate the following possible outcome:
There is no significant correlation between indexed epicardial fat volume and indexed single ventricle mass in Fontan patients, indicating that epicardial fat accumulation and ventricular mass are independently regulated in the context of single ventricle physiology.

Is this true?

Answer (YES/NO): NO